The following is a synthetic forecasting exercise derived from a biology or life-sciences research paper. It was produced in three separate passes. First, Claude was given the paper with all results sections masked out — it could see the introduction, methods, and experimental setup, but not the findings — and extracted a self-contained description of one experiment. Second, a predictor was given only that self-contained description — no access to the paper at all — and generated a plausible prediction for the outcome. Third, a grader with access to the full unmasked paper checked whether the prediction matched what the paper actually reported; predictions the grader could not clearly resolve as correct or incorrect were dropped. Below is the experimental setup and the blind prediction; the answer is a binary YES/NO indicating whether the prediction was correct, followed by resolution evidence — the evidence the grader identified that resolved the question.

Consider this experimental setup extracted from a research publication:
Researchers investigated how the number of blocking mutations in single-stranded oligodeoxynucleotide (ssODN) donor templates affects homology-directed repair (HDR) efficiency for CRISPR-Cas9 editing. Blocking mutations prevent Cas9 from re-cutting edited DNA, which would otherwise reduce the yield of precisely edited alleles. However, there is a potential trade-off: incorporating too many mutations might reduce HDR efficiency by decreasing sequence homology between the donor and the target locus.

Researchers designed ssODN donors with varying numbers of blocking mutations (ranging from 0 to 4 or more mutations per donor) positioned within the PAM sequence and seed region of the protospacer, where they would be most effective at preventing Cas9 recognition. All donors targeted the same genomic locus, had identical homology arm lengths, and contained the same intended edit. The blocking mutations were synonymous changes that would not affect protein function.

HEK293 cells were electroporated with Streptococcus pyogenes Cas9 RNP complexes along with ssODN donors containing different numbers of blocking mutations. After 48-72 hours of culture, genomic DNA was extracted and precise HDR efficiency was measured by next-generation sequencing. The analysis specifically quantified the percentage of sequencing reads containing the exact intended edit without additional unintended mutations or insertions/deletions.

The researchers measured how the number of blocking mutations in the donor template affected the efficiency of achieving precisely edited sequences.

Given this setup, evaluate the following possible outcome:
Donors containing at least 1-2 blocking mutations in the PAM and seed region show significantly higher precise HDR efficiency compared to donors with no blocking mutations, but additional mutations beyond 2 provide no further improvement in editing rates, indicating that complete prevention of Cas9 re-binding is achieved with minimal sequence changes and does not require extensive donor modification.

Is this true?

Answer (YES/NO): YES